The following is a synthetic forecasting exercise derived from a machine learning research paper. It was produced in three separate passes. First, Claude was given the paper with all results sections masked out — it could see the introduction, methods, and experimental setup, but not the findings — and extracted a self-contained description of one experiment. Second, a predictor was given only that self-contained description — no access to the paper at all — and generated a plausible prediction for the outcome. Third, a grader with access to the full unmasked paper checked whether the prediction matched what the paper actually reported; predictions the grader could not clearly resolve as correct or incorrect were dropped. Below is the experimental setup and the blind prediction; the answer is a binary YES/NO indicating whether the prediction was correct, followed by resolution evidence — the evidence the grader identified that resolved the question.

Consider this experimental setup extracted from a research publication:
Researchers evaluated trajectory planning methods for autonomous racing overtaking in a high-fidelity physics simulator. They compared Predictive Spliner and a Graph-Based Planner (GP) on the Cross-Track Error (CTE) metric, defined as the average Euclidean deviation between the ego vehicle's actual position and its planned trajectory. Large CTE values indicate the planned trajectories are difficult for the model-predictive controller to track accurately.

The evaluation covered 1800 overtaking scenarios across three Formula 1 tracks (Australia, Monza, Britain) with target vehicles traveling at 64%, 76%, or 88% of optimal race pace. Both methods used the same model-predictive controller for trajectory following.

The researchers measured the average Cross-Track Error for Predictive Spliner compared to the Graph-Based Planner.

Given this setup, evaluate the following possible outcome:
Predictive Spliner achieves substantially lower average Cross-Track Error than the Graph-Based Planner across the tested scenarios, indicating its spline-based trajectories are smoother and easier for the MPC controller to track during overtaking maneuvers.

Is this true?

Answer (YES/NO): NO